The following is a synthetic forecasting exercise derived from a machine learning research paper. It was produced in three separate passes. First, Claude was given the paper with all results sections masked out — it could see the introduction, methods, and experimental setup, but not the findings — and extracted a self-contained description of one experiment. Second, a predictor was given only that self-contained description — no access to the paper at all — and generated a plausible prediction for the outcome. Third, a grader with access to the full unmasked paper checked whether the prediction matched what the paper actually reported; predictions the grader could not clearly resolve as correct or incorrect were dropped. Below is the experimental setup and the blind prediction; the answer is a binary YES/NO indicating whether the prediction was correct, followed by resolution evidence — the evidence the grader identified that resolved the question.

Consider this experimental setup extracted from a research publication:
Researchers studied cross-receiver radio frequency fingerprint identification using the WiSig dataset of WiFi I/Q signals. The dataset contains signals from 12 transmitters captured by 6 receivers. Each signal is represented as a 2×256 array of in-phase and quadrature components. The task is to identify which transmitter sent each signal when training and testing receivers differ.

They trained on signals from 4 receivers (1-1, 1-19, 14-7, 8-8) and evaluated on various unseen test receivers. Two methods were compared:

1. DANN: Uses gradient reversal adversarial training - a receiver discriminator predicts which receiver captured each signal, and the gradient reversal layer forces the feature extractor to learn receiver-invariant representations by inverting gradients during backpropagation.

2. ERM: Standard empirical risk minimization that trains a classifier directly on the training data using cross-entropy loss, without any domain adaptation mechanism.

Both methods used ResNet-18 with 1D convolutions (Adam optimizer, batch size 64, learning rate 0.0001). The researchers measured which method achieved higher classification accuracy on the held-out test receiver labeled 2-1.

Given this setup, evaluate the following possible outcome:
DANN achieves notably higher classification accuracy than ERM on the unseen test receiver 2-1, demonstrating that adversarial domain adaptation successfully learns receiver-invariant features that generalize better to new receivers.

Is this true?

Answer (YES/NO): YES